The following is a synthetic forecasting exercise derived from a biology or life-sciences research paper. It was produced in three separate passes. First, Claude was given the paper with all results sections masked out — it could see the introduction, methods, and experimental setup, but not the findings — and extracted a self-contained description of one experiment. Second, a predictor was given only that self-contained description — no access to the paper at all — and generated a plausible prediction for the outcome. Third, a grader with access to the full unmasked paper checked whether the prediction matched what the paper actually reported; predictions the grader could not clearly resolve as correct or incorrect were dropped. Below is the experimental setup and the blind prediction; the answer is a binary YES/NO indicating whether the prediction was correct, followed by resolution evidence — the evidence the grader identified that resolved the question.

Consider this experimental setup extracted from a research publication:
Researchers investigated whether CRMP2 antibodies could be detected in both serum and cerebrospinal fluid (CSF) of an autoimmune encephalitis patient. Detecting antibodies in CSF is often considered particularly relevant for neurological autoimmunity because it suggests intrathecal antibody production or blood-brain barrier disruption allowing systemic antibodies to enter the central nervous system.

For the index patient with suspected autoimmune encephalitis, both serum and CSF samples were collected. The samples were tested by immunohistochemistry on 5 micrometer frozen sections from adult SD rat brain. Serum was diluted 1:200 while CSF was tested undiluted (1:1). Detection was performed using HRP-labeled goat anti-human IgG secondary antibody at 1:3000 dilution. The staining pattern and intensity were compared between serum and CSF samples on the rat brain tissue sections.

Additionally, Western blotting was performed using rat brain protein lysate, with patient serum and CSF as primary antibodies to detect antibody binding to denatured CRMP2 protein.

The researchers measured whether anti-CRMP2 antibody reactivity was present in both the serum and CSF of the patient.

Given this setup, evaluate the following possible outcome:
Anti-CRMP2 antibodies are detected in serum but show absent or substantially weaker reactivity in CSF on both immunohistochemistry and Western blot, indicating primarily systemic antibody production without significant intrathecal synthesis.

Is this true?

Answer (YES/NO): NO